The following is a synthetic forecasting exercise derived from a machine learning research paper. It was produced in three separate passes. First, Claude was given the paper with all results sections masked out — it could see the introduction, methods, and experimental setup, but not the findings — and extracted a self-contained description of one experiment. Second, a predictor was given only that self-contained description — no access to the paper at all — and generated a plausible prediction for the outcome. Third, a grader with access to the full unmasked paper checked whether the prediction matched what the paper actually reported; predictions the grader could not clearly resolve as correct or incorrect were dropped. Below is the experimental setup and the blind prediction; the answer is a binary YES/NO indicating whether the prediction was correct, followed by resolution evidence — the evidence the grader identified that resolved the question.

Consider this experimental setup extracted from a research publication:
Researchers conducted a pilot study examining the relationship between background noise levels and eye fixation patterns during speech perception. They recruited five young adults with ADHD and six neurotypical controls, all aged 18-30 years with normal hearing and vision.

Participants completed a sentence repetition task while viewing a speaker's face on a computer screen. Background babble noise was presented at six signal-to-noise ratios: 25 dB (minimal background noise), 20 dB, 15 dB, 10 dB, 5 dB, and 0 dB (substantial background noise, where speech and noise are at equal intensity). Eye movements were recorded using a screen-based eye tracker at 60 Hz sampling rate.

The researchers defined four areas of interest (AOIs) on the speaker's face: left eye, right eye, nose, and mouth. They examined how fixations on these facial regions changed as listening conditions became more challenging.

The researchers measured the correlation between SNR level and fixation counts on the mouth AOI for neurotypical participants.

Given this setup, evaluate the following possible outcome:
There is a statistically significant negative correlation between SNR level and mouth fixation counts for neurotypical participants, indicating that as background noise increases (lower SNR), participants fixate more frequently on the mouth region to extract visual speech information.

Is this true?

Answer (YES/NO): NO